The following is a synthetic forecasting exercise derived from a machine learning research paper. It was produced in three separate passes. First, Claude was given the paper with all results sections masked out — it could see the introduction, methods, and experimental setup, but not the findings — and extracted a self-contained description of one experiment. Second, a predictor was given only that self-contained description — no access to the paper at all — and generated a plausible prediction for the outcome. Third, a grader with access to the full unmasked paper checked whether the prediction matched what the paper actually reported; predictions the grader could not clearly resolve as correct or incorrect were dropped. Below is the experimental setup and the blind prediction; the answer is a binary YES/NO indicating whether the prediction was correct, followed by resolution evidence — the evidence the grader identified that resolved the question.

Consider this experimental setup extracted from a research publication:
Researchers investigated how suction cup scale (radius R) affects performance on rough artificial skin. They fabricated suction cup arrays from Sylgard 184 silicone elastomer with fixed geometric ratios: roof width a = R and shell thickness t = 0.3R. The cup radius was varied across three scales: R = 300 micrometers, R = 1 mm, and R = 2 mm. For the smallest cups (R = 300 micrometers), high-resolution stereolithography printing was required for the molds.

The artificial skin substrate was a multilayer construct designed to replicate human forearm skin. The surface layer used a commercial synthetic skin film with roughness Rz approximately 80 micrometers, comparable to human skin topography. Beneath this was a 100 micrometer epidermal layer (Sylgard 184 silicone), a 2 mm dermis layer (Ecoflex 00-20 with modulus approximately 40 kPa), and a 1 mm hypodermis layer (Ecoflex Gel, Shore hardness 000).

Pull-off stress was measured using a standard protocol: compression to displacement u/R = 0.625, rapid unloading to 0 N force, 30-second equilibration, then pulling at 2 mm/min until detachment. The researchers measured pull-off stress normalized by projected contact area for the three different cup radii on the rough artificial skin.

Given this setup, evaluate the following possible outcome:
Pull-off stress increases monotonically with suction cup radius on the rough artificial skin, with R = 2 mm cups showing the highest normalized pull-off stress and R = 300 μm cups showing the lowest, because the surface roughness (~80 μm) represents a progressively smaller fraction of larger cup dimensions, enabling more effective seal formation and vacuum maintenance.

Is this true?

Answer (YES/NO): NO